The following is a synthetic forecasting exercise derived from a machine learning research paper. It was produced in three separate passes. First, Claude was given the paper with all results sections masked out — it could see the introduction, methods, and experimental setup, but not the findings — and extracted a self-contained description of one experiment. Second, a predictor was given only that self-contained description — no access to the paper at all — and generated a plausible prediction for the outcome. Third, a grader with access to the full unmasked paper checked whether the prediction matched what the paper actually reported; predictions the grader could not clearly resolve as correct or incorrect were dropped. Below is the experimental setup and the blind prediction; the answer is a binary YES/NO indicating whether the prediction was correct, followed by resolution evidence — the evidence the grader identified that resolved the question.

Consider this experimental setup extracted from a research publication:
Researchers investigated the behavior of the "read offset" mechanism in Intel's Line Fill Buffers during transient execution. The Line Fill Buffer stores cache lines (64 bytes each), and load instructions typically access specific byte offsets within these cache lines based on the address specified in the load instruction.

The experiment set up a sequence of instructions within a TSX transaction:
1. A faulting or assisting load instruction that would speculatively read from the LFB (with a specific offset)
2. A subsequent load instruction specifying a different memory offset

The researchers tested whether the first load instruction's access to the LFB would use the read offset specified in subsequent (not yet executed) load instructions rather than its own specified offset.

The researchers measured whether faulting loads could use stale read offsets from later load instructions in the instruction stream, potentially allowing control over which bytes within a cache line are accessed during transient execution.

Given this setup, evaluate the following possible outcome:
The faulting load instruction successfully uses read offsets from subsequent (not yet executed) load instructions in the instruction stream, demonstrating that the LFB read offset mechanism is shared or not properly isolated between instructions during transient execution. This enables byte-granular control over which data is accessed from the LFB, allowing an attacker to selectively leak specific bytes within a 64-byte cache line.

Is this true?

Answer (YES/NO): YES